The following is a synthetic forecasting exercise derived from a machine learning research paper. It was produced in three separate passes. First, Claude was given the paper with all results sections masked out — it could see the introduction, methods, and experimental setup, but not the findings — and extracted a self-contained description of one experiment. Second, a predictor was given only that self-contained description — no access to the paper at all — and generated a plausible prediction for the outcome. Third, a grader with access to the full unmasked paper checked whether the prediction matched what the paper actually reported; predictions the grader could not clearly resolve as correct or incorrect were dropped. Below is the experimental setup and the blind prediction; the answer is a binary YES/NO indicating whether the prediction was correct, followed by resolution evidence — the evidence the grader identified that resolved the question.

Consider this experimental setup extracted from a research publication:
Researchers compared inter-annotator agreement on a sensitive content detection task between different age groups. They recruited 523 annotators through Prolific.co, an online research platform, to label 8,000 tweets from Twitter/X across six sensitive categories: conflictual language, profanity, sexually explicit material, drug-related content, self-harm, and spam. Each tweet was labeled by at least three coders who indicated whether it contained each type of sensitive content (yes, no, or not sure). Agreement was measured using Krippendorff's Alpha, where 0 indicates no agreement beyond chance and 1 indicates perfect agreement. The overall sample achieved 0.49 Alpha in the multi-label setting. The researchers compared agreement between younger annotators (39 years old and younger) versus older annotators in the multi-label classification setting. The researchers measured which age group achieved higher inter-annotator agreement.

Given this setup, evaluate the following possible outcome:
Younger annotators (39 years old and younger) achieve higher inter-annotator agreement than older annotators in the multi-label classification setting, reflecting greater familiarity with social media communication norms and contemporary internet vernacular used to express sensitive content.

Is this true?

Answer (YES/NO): YES